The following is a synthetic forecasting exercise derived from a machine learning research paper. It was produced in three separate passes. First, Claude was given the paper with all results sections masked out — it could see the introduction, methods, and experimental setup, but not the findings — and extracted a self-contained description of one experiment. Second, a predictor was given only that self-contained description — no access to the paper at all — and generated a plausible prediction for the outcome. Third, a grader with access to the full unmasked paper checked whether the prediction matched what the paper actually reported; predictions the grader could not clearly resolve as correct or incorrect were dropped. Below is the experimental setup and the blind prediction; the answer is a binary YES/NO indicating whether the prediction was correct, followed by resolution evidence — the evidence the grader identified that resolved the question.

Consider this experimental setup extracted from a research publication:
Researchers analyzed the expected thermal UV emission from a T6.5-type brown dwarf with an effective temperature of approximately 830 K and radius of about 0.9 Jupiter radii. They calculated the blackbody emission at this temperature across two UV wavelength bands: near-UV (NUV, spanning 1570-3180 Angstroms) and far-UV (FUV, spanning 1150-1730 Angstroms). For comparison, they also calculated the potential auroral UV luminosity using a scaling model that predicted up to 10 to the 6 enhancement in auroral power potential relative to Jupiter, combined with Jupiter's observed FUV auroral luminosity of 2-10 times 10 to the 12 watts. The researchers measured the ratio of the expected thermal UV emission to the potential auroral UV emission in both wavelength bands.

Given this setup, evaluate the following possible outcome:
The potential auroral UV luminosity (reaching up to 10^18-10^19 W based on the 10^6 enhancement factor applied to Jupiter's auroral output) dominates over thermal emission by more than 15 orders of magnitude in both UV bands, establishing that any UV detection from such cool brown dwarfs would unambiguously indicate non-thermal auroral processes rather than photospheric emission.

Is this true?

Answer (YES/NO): YES